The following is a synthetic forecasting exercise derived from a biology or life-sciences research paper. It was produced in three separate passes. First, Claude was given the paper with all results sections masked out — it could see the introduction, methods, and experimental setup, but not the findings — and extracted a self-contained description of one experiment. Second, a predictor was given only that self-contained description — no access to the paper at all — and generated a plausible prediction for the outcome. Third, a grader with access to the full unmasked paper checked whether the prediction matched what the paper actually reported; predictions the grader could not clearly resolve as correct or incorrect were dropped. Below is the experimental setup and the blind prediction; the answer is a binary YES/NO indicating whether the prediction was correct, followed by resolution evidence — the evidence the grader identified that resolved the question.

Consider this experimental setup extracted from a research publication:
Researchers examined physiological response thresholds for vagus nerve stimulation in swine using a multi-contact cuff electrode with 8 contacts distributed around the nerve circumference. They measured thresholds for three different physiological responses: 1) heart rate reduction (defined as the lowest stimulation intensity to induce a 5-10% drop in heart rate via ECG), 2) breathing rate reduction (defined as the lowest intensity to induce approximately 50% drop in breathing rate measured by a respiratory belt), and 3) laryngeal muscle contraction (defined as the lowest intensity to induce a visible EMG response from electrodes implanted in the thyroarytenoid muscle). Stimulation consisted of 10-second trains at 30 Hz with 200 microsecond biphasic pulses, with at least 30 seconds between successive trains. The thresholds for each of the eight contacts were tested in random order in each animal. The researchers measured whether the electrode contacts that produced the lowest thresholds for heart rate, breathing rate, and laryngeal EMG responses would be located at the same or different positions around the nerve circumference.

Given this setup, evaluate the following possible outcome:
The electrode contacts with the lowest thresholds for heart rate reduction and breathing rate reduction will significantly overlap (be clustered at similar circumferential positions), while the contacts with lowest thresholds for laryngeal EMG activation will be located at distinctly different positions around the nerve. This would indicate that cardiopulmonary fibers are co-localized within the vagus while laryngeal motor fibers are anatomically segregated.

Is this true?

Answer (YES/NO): YES